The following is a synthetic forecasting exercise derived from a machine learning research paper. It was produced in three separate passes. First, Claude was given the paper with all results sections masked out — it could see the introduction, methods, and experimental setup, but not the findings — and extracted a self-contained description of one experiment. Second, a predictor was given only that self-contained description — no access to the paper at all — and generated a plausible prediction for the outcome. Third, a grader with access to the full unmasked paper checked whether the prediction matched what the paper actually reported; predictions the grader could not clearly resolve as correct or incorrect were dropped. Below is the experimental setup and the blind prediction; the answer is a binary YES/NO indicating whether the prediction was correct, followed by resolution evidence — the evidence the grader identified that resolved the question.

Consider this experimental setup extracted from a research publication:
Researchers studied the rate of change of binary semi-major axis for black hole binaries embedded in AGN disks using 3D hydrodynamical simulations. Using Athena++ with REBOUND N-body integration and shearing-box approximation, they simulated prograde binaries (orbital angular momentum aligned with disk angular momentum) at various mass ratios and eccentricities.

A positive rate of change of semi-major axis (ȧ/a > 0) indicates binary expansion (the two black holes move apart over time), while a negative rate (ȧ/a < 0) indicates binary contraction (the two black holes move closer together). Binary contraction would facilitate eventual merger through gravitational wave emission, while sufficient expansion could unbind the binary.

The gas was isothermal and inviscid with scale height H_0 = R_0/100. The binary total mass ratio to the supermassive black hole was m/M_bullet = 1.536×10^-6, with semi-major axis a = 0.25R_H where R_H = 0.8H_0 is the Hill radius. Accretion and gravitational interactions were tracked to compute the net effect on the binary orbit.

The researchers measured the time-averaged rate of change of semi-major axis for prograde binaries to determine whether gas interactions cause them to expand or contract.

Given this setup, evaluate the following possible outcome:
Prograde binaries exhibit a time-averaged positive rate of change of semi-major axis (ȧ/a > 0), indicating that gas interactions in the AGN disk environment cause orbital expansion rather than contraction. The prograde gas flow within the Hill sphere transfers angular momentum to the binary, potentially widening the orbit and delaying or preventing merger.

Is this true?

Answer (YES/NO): NO